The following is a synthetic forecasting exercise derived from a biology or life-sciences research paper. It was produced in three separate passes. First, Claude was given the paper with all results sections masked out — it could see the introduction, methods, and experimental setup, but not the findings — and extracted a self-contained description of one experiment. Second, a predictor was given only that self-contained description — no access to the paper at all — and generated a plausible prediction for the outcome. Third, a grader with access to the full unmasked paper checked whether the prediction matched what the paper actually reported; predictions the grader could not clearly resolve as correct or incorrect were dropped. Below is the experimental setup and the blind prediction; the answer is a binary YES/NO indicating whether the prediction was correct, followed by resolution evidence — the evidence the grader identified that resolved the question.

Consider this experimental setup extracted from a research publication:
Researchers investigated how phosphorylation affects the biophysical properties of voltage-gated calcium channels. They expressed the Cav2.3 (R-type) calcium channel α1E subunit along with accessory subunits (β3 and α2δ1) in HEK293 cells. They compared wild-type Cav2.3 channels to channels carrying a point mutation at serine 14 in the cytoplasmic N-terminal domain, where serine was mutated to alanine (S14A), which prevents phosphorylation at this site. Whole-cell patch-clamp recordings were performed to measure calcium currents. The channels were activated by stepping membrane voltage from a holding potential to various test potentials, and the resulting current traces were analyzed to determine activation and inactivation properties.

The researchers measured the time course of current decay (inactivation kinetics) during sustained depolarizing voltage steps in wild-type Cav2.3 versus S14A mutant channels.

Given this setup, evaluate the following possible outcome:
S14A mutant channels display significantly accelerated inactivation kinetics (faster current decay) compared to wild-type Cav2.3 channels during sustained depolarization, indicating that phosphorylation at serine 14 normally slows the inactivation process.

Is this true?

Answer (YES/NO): NO